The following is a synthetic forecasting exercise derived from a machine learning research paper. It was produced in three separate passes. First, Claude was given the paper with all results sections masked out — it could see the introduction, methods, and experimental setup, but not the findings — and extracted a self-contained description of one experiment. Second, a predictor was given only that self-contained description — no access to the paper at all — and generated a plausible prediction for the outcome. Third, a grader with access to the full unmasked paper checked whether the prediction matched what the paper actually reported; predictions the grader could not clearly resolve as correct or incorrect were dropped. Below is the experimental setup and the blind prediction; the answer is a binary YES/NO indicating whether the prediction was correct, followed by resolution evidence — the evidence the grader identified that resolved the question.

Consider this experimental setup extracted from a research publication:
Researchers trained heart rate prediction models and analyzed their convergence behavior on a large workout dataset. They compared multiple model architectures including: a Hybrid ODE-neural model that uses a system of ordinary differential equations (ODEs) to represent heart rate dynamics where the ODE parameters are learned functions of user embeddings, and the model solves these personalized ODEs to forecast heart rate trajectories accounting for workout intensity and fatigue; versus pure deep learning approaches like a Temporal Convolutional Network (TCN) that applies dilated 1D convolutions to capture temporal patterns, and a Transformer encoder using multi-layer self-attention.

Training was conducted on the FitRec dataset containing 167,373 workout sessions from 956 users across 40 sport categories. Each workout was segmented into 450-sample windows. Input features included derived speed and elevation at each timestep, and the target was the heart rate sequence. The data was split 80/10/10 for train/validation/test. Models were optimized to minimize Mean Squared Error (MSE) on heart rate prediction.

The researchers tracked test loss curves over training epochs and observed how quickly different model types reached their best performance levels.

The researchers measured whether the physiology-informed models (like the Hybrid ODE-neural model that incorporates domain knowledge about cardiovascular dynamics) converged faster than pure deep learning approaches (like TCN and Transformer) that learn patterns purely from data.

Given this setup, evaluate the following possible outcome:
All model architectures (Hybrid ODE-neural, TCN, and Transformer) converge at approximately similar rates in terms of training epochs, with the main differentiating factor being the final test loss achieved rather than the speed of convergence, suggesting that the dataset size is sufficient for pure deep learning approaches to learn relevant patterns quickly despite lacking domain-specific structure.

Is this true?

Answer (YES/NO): NO